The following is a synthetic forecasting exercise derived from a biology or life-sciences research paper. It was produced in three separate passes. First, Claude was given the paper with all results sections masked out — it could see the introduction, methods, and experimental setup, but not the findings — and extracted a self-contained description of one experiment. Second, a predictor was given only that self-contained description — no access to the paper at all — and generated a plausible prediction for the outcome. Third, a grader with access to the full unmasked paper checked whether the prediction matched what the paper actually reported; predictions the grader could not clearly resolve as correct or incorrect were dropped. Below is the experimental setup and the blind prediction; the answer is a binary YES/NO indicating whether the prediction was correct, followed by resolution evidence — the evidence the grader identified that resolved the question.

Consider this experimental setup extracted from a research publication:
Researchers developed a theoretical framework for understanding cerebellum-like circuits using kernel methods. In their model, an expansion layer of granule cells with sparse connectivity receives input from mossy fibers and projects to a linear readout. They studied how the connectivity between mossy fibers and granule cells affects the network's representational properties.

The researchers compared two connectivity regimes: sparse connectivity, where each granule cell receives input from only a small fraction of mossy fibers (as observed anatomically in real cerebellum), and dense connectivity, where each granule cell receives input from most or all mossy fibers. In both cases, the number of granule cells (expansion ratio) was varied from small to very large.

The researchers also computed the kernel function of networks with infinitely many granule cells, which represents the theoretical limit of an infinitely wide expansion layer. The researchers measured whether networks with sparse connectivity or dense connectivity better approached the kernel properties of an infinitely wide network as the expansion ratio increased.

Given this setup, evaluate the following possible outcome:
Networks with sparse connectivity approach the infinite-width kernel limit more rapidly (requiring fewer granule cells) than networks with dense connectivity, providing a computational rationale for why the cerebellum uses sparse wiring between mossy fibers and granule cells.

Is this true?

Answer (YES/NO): NO